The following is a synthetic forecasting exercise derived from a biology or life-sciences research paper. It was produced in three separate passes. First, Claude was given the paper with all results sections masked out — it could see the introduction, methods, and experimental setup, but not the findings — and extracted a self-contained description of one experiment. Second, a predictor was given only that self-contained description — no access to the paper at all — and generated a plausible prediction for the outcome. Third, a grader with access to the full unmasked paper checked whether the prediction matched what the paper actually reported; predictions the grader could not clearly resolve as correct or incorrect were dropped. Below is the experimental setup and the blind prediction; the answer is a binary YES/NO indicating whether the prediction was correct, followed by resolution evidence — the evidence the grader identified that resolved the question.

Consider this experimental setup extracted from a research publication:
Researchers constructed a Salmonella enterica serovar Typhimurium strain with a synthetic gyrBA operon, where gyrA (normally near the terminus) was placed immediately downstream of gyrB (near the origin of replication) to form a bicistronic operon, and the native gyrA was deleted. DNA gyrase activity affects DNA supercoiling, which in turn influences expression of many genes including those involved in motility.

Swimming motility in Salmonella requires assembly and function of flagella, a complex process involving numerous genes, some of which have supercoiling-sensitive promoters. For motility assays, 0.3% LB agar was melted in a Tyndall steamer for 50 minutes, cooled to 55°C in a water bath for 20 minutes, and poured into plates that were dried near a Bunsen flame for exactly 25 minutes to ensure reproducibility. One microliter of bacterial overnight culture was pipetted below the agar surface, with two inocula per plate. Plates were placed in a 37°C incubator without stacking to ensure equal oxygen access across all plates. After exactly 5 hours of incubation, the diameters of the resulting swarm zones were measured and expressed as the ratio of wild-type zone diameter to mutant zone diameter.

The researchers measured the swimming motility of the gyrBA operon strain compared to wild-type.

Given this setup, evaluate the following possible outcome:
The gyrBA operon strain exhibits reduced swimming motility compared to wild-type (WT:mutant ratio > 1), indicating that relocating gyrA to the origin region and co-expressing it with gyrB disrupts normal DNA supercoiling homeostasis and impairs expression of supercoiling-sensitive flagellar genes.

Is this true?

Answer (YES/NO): YES